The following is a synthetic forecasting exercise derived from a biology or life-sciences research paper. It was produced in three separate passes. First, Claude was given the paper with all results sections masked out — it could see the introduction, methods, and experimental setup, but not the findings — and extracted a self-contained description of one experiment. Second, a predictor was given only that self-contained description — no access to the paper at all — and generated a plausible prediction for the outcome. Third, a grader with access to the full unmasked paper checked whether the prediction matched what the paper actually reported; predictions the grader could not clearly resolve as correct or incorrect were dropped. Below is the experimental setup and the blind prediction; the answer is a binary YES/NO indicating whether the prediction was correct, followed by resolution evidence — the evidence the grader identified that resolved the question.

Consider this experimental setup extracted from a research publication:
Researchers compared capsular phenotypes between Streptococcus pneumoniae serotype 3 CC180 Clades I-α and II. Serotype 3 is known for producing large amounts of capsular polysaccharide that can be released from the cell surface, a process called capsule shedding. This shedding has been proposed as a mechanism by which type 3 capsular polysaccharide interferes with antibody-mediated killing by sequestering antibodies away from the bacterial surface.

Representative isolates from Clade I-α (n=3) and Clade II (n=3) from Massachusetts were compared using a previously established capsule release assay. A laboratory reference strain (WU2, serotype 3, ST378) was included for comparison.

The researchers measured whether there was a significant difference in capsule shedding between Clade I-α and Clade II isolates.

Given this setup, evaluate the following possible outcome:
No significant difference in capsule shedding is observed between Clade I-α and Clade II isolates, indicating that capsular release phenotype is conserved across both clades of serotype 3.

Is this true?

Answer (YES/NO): YES